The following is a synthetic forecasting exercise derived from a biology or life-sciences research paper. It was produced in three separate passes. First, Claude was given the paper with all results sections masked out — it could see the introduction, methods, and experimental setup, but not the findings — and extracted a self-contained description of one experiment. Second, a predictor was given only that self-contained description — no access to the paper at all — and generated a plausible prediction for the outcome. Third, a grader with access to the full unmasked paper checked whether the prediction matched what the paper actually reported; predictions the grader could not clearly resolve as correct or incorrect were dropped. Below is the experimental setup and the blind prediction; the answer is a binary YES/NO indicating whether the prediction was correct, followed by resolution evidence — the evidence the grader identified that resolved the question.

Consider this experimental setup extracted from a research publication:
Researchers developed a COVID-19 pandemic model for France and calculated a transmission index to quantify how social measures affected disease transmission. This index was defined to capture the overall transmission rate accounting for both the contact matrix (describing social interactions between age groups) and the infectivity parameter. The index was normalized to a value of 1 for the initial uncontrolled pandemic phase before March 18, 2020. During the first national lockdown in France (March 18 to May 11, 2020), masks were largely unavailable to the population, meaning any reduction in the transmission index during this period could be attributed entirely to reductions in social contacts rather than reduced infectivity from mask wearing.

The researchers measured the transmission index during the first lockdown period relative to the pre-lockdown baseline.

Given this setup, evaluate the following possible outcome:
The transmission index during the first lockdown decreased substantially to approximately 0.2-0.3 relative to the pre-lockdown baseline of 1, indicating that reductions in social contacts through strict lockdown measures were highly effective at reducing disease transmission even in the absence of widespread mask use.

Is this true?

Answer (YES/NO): YES